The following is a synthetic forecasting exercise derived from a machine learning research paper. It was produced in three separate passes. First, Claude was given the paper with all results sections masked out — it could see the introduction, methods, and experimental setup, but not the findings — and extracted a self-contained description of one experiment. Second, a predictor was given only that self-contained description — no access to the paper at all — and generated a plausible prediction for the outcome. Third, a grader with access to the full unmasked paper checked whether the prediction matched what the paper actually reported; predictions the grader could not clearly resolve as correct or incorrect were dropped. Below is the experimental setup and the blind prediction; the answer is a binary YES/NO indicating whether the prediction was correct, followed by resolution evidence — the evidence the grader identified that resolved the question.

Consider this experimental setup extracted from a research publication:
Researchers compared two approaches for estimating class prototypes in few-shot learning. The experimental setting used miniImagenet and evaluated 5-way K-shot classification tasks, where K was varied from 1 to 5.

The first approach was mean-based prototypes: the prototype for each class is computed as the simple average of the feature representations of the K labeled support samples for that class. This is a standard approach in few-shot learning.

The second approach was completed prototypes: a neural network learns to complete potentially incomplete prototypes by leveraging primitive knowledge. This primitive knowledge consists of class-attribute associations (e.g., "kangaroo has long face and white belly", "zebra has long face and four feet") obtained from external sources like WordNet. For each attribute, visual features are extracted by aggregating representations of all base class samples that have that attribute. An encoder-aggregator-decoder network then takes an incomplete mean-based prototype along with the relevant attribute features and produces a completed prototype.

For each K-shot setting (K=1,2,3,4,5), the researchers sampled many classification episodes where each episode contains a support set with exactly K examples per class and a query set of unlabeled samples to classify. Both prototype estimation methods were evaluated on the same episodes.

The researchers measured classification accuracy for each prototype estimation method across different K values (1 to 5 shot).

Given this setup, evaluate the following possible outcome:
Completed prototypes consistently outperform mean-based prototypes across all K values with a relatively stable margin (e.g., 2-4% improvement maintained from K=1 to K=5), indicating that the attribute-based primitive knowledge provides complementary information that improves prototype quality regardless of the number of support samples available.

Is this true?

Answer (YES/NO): NO